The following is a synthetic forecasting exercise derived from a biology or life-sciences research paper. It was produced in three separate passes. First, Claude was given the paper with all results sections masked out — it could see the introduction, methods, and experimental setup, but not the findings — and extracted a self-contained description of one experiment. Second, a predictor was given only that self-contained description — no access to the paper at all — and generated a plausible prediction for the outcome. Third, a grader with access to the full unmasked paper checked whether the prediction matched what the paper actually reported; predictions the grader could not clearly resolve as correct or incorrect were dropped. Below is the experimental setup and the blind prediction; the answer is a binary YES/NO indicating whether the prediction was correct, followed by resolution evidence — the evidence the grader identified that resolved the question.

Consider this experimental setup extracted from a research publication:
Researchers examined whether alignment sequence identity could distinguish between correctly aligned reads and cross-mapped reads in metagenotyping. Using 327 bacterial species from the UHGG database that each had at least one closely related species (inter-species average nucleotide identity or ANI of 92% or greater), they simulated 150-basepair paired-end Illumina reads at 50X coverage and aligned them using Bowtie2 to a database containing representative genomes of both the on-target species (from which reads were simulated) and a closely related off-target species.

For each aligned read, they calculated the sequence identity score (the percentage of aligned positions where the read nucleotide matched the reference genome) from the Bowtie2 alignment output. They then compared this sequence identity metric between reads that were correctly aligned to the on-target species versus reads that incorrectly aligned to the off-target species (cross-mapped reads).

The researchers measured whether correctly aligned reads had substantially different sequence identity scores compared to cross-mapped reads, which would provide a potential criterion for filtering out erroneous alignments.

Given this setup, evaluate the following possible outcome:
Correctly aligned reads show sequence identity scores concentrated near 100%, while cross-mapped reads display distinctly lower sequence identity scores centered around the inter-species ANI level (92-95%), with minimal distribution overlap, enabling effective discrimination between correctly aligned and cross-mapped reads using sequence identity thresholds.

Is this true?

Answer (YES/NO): NO